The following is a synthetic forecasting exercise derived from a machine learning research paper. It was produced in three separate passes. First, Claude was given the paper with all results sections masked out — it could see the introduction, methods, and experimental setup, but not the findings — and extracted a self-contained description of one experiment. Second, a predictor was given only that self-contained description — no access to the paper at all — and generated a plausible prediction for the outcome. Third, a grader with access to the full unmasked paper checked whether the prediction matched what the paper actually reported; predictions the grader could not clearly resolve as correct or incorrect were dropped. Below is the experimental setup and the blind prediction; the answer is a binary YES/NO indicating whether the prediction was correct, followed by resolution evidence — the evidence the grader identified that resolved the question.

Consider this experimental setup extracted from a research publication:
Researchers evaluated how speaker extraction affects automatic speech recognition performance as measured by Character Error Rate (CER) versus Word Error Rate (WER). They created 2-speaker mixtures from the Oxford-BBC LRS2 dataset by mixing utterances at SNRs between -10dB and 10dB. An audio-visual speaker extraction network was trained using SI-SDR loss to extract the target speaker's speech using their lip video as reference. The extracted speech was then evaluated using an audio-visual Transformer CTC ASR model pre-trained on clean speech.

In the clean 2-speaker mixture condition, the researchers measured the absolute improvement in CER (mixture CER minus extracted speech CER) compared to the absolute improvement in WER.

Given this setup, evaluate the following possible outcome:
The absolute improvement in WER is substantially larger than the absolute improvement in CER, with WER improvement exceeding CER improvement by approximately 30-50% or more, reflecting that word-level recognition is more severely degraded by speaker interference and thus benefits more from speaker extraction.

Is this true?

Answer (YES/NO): YES